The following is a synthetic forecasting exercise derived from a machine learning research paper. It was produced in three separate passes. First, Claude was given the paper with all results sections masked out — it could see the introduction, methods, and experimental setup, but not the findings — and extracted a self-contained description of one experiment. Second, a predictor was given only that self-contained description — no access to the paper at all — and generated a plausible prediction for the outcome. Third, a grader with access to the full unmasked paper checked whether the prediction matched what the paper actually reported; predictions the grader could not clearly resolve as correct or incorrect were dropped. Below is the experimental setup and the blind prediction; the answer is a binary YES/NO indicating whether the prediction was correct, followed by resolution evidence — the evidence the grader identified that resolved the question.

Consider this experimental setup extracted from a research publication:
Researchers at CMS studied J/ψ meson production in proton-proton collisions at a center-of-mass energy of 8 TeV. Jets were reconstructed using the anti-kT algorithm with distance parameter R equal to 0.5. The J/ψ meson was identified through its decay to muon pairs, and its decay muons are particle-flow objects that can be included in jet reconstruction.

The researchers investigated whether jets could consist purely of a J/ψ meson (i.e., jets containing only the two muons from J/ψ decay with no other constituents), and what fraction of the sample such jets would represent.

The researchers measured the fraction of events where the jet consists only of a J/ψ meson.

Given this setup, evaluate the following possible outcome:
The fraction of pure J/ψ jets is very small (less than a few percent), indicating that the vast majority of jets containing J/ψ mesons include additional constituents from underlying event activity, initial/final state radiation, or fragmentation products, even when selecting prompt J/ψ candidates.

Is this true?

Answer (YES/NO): YES